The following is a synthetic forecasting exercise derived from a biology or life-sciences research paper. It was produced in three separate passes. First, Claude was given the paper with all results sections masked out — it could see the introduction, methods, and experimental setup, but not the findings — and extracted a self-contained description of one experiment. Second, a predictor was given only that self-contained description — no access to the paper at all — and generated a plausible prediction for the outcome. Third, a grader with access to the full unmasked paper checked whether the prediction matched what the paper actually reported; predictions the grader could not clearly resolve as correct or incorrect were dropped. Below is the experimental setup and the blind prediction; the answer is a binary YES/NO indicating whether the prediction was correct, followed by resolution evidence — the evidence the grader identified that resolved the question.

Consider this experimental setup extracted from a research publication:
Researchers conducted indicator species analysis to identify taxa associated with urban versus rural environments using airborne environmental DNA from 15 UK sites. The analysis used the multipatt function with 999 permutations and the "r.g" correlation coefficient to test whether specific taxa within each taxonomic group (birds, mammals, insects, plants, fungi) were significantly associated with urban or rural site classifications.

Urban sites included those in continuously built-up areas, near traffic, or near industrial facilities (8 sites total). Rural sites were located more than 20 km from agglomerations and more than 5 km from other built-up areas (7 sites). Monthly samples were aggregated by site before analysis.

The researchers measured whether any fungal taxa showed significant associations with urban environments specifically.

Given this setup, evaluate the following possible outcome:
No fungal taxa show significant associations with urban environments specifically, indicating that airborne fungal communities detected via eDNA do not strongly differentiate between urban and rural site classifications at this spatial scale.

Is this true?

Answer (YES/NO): NO